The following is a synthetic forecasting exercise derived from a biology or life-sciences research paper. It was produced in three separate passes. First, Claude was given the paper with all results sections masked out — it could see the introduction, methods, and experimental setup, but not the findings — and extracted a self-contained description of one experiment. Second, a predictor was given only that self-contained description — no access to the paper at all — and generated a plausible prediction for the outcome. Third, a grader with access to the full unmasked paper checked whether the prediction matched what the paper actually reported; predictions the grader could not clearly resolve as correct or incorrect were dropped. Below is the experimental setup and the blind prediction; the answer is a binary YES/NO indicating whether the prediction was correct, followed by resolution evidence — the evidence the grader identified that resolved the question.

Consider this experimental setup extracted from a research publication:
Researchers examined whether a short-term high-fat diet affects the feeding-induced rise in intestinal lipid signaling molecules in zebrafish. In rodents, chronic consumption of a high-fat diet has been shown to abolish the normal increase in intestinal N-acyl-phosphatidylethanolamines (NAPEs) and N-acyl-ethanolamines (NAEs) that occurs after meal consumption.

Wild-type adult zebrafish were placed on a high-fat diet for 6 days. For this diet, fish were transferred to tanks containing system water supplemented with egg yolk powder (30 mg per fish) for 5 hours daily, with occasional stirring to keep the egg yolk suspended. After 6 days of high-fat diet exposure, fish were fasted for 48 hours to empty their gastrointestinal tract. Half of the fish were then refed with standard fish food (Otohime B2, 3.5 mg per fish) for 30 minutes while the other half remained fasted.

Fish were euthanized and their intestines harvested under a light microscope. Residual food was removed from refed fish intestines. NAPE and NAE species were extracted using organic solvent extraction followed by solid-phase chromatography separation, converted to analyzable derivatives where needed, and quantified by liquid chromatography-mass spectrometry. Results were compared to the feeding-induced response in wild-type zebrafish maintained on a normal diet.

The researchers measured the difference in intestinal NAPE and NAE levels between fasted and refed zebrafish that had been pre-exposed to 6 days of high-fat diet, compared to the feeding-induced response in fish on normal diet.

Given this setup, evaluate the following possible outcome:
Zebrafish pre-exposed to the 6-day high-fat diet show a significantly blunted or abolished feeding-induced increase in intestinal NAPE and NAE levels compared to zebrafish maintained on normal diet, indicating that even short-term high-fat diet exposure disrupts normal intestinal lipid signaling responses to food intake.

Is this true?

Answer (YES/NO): YES